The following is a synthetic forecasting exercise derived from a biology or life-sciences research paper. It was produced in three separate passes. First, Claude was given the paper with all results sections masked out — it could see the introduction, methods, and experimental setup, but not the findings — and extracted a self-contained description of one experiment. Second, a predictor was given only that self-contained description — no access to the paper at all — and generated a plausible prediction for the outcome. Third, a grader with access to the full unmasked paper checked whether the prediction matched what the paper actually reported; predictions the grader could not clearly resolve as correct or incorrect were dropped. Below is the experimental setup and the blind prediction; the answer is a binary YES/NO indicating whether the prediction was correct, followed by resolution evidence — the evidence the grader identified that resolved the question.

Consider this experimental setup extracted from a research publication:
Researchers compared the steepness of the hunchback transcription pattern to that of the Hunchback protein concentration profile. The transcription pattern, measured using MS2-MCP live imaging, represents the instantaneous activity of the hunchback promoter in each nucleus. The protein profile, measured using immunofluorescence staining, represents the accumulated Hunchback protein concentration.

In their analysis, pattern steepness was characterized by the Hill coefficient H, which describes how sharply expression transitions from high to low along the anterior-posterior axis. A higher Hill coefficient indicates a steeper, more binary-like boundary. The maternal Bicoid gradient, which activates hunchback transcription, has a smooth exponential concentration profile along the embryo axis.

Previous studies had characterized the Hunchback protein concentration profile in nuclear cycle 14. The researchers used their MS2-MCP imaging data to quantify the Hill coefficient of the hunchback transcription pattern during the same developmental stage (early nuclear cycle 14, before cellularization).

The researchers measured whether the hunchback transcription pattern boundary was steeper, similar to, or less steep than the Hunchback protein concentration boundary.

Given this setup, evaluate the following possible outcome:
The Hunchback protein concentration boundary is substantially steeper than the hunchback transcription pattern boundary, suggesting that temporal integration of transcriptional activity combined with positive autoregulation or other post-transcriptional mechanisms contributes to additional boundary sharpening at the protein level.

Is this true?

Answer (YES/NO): NO